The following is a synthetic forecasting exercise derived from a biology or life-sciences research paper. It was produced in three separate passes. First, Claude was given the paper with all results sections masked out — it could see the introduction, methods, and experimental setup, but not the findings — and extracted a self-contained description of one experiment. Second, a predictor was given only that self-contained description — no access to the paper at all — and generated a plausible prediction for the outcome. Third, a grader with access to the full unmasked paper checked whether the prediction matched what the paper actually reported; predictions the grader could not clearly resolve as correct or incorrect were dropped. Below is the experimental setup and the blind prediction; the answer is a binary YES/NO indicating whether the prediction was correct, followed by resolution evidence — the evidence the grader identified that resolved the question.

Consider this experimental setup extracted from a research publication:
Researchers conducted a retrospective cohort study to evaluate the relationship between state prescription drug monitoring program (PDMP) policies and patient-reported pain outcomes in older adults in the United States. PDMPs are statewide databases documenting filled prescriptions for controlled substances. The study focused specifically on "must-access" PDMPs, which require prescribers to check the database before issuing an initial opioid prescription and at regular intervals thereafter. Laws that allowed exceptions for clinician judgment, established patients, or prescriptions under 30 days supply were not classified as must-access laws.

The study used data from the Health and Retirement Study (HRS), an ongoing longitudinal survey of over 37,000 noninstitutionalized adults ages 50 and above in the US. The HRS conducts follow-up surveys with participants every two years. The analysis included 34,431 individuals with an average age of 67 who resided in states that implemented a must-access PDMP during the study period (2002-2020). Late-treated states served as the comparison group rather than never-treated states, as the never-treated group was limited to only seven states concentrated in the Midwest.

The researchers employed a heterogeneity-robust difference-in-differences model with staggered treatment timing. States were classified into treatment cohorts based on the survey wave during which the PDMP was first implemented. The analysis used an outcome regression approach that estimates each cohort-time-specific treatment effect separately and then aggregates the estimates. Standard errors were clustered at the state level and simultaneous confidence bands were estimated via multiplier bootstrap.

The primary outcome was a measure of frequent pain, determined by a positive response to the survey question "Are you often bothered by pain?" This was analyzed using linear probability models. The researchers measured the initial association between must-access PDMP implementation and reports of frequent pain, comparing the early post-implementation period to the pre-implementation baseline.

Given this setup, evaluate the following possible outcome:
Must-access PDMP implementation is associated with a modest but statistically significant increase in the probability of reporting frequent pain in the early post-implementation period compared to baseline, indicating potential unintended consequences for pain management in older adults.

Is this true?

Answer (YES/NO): YES